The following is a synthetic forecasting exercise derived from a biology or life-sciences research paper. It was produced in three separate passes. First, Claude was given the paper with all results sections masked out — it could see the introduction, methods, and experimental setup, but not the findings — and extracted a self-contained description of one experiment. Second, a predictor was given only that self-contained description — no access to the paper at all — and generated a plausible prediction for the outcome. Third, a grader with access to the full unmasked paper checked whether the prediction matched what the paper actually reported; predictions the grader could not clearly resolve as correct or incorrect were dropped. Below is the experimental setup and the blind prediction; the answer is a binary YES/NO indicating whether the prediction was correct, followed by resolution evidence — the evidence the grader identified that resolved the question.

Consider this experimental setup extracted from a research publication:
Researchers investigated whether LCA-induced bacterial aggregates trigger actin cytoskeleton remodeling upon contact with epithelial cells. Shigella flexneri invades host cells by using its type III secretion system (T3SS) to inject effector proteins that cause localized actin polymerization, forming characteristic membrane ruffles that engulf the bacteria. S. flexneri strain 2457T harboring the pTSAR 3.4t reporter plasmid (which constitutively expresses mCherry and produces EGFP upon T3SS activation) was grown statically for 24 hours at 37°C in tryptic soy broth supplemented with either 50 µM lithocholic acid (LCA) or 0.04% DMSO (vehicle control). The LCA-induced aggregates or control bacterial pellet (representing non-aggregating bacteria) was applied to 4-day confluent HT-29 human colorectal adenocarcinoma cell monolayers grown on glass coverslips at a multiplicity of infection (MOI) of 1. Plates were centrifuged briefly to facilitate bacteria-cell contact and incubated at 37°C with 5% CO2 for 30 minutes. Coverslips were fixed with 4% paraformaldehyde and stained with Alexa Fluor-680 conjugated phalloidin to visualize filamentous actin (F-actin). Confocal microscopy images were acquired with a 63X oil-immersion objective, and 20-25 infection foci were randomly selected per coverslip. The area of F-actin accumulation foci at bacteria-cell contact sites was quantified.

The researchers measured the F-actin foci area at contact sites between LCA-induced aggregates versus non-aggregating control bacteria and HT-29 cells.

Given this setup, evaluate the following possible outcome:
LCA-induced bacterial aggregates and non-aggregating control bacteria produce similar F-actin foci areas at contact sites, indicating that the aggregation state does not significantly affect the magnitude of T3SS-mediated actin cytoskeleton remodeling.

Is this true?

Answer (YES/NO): NO